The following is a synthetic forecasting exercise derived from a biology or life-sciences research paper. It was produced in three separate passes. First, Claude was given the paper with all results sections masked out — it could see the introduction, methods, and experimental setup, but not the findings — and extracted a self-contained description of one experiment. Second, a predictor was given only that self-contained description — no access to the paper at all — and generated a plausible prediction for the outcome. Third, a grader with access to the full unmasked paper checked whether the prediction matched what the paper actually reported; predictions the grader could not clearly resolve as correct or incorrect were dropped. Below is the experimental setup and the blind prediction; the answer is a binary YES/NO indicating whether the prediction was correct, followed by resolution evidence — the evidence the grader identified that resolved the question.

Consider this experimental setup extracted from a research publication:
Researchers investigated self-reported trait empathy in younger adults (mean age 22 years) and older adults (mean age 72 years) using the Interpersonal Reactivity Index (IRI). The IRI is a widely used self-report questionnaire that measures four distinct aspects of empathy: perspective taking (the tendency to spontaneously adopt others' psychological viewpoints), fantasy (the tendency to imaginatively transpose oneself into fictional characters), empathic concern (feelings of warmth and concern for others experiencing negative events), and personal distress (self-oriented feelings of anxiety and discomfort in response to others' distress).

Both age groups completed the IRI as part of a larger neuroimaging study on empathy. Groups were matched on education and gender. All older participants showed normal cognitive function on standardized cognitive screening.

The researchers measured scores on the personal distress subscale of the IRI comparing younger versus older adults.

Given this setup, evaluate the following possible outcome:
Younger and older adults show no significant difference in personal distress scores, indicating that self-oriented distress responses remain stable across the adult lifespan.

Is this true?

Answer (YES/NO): NO